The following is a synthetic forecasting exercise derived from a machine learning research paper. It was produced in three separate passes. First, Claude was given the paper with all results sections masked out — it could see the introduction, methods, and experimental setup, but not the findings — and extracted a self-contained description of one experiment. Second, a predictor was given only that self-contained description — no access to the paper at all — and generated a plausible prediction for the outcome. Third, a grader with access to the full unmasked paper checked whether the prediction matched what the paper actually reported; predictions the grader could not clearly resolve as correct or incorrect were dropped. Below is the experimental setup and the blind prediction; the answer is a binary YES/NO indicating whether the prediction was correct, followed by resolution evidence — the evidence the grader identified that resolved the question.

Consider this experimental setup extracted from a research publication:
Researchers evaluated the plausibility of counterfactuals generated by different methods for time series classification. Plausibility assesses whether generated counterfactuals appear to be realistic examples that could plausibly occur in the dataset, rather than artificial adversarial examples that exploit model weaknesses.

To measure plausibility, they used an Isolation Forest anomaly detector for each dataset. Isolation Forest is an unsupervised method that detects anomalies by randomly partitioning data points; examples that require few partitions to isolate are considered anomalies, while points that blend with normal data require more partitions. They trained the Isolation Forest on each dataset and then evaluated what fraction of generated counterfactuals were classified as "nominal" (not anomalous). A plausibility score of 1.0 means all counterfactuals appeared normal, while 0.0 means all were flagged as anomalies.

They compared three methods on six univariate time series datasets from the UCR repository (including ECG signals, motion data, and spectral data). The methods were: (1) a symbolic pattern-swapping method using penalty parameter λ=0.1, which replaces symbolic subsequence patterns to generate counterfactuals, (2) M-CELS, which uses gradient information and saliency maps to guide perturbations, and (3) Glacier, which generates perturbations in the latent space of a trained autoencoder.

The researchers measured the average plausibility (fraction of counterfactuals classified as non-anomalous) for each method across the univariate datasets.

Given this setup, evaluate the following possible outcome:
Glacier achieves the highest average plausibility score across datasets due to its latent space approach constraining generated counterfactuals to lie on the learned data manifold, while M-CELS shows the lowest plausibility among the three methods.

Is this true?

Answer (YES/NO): NO